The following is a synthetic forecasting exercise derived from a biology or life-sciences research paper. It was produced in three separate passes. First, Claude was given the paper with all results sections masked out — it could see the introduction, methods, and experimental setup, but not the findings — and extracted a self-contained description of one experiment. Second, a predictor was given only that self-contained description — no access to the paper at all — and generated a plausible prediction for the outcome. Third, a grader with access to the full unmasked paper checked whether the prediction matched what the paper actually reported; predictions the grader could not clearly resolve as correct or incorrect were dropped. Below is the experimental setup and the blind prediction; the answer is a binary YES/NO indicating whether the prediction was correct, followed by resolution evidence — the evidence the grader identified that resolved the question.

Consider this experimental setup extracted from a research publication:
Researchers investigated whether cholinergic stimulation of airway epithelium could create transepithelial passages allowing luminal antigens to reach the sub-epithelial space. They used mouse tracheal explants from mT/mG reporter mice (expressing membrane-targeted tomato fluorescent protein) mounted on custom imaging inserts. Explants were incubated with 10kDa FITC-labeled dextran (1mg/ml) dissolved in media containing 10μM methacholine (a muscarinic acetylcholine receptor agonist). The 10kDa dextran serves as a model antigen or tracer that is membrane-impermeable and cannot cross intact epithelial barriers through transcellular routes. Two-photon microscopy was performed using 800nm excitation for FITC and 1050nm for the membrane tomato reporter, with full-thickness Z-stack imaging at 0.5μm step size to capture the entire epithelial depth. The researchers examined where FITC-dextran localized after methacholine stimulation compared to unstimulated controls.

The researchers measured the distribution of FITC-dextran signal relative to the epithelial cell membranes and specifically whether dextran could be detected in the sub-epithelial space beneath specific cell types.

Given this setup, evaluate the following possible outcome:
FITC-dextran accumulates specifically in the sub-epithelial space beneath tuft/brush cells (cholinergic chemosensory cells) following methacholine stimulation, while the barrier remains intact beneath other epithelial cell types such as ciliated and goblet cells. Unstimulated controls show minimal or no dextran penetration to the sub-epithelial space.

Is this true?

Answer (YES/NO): NO